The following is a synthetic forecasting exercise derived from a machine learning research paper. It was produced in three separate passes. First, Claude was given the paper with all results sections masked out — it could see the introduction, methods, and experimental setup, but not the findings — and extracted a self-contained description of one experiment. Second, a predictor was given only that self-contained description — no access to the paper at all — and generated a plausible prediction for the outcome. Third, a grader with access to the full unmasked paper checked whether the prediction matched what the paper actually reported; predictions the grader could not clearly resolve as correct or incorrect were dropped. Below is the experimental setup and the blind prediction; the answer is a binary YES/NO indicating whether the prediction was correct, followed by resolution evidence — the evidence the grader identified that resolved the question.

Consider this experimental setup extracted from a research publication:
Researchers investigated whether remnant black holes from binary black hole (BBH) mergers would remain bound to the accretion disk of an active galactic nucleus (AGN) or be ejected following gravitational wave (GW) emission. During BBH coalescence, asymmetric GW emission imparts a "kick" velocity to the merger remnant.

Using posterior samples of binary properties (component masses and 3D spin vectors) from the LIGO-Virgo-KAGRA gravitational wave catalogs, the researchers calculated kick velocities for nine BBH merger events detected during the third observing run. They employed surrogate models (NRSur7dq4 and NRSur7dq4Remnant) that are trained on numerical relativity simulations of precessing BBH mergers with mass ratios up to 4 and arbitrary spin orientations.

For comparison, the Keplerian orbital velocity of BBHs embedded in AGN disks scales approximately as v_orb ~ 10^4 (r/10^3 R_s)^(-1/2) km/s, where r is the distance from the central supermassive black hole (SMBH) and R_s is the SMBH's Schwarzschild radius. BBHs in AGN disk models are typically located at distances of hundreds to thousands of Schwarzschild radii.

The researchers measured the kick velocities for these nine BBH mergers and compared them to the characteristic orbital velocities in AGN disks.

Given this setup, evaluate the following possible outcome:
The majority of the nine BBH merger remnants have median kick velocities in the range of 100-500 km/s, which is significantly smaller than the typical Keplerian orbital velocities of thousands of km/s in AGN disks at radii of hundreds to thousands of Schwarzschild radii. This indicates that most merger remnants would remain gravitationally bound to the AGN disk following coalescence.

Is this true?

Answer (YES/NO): NO